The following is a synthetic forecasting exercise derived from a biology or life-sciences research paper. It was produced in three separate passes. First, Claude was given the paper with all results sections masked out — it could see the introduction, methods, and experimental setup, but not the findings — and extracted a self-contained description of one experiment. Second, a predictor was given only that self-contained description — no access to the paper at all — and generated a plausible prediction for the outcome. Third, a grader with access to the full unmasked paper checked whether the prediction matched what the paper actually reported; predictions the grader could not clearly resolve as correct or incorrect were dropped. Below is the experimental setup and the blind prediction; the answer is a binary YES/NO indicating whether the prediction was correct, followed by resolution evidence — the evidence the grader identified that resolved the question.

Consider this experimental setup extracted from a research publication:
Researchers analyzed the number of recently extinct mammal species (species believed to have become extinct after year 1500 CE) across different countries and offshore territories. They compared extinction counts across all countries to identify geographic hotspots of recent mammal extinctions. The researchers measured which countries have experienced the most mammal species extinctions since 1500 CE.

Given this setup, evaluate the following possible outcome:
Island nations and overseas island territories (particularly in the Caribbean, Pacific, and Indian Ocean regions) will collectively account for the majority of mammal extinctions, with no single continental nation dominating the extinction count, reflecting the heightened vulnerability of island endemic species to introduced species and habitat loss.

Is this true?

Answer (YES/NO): NO